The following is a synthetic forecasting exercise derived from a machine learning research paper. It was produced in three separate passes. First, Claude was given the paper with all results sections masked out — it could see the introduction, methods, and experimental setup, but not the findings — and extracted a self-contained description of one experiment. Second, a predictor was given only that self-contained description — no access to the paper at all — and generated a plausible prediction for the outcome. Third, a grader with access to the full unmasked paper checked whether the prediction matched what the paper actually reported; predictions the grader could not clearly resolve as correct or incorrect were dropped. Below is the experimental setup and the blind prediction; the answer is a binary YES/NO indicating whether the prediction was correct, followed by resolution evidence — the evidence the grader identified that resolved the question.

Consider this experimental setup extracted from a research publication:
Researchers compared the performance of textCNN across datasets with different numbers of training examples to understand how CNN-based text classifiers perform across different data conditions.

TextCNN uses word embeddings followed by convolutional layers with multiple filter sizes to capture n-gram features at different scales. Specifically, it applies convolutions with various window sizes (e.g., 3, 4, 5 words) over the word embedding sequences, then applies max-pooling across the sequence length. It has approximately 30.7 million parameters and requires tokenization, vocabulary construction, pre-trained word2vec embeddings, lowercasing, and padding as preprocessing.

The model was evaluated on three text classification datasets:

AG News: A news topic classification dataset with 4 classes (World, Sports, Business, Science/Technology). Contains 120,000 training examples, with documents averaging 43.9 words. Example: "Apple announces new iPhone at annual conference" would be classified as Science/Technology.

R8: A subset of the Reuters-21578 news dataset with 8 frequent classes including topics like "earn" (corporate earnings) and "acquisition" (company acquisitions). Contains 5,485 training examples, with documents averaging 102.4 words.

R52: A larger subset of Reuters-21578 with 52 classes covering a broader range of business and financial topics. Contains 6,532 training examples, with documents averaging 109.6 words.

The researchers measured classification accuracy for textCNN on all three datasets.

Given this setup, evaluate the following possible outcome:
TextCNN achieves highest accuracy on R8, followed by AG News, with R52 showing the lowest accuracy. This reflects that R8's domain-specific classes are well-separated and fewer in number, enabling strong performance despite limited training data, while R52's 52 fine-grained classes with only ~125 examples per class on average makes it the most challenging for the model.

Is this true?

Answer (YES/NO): NO